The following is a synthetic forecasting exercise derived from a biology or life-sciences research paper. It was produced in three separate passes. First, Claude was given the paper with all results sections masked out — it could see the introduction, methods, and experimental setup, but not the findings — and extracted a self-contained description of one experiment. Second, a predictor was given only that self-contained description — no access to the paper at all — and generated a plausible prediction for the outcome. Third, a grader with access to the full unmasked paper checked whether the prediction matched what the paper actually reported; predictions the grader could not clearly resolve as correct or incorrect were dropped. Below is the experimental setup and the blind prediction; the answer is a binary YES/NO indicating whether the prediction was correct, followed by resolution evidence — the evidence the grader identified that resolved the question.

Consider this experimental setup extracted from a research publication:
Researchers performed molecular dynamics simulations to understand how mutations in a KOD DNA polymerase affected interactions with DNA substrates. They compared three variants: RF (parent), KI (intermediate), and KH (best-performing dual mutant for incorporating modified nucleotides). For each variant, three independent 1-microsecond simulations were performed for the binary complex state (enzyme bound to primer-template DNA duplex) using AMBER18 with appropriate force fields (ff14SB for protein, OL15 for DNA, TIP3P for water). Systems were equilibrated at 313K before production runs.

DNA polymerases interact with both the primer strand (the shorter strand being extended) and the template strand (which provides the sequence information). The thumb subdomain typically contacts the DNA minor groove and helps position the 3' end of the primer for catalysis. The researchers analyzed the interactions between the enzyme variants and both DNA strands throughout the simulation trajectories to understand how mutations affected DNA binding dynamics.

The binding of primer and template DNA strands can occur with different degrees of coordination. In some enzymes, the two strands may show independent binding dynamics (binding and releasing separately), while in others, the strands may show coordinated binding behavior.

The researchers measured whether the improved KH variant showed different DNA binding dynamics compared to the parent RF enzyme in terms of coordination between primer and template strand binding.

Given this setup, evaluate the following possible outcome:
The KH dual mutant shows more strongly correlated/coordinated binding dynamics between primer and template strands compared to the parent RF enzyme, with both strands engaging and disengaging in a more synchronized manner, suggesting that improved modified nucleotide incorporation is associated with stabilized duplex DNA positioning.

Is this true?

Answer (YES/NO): YES